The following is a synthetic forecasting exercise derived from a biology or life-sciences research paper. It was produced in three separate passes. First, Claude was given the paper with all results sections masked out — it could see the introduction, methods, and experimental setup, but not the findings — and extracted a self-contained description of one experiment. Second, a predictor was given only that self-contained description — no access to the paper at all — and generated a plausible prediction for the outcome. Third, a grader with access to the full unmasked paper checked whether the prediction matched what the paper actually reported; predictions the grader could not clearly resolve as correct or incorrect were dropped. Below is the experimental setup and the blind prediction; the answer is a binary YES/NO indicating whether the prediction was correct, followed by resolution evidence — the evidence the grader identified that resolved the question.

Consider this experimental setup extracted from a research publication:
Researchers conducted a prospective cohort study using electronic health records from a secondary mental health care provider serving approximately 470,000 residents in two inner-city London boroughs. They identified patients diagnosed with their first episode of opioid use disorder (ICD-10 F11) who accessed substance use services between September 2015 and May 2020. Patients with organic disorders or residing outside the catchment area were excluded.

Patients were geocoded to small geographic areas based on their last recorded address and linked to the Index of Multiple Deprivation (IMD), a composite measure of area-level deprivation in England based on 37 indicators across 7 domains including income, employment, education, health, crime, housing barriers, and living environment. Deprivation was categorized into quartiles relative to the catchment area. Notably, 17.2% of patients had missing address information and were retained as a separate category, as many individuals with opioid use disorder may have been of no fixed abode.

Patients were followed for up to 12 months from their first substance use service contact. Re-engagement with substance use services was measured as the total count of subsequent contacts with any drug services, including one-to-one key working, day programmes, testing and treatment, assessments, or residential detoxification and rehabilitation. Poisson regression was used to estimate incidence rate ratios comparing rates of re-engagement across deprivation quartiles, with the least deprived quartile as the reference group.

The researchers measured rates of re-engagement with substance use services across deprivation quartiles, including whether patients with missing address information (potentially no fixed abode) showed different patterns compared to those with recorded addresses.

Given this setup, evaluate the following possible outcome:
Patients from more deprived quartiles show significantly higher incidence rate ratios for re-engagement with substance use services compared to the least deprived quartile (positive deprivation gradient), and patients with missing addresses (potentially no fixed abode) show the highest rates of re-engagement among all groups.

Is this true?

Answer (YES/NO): NO